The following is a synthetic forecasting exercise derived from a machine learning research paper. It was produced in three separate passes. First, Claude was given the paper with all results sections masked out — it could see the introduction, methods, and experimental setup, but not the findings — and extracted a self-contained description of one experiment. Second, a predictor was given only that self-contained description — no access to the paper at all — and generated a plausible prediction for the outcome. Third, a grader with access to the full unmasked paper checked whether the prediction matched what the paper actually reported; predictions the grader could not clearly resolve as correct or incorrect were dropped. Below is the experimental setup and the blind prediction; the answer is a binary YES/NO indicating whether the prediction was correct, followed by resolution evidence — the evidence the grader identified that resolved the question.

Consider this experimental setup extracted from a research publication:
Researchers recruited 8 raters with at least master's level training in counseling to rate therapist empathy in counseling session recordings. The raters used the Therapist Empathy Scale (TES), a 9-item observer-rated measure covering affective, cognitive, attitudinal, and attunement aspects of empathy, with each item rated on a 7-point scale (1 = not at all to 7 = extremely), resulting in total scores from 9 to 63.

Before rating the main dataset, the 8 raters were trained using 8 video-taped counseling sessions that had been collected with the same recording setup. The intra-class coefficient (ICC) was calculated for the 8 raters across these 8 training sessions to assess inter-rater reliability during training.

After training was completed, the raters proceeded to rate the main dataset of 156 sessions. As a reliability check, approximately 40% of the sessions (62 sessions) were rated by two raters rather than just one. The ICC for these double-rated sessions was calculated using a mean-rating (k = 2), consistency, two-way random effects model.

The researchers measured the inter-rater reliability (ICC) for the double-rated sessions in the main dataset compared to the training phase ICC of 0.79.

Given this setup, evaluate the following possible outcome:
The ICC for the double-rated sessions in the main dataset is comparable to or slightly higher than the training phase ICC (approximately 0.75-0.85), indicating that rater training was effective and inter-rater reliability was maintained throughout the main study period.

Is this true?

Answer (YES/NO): NO